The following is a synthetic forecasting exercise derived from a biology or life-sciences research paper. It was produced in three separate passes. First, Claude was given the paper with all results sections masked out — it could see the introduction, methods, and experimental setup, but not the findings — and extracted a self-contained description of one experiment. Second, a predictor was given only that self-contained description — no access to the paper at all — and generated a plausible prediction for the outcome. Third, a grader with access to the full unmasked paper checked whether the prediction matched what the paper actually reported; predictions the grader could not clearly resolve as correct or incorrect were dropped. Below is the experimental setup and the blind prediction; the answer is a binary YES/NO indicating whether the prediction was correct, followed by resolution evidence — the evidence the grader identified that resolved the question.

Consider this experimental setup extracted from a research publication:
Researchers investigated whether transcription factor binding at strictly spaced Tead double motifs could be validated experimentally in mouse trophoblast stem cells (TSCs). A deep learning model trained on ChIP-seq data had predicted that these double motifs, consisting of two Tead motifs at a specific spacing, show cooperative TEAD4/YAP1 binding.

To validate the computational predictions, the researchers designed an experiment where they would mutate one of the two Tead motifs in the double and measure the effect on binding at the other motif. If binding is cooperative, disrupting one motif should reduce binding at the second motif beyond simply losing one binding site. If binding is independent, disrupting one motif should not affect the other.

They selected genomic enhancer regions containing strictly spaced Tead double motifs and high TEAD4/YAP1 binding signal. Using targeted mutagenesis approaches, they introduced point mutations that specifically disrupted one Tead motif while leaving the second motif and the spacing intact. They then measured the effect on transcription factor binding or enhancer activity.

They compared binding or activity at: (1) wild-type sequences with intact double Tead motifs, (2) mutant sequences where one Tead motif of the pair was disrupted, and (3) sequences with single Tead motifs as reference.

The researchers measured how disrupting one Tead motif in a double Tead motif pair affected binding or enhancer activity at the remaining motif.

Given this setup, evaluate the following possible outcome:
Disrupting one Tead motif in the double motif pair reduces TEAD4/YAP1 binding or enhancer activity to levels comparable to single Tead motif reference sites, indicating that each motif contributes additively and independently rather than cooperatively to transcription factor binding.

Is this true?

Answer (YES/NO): NO